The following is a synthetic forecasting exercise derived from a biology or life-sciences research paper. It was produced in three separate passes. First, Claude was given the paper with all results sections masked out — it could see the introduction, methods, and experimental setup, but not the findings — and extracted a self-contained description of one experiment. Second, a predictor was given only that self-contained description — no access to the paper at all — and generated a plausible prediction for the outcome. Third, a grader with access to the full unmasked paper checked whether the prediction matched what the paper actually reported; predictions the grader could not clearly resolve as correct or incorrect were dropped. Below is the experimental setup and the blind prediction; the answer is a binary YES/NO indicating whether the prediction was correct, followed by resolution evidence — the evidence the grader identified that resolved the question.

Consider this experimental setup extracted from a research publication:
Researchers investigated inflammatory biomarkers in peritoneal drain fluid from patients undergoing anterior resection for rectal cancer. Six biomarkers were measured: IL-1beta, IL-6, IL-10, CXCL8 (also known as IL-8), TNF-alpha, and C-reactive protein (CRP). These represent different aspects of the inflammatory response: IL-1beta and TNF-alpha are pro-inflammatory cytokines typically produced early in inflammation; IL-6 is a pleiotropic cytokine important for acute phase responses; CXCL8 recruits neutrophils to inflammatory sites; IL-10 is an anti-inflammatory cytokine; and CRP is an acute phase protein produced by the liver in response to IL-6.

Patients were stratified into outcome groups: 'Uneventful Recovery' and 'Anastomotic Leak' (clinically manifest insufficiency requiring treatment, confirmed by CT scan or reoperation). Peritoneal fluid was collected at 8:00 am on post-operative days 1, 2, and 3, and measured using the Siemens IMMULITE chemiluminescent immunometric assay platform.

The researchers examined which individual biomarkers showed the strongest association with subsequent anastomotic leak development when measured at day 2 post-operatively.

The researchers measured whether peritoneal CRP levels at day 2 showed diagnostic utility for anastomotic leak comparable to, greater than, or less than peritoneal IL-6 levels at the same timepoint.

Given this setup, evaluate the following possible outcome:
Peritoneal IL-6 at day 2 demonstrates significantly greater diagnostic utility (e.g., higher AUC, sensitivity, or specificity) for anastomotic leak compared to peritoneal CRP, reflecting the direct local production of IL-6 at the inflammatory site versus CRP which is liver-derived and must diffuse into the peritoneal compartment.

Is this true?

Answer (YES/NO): YES